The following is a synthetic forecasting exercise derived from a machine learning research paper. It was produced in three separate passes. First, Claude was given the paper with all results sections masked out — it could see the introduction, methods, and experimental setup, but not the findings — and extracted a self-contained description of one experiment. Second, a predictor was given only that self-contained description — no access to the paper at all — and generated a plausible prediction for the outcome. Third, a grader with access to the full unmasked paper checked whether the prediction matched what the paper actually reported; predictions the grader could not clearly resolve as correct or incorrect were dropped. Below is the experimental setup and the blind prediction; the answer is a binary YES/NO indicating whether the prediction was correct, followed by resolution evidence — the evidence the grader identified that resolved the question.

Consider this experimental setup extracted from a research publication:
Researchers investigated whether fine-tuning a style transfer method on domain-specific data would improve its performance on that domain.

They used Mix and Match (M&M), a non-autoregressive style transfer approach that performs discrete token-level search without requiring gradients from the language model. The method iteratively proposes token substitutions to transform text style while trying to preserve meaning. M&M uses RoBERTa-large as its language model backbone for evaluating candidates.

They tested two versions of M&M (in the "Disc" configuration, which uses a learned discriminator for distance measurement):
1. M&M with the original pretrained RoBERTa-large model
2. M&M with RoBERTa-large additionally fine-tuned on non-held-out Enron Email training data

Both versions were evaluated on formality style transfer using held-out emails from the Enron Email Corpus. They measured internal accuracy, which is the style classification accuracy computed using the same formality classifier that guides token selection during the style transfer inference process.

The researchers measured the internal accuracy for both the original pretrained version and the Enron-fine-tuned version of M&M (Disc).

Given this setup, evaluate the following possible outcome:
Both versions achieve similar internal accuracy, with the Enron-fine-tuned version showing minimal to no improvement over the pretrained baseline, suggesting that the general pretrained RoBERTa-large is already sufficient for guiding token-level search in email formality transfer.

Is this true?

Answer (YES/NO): NO